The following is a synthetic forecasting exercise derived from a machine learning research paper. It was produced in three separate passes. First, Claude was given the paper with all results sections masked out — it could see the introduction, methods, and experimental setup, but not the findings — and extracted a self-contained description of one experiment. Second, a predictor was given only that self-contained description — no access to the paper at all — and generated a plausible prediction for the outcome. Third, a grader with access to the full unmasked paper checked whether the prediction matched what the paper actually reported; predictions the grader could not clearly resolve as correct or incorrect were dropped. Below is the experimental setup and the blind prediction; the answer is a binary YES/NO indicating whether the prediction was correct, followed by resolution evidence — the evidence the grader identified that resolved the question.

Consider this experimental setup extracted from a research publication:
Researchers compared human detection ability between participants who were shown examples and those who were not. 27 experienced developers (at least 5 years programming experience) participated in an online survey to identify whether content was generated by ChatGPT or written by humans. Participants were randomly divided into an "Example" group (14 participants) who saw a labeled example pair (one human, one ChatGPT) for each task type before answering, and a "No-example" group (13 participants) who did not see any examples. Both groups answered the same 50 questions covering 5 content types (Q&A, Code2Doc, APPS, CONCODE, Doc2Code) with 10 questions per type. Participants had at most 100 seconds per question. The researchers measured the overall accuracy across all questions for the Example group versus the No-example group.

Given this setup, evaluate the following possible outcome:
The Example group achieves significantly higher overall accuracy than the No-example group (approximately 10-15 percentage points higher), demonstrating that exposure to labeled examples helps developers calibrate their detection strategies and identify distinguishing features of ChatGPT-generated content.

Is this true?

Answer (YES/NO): NO